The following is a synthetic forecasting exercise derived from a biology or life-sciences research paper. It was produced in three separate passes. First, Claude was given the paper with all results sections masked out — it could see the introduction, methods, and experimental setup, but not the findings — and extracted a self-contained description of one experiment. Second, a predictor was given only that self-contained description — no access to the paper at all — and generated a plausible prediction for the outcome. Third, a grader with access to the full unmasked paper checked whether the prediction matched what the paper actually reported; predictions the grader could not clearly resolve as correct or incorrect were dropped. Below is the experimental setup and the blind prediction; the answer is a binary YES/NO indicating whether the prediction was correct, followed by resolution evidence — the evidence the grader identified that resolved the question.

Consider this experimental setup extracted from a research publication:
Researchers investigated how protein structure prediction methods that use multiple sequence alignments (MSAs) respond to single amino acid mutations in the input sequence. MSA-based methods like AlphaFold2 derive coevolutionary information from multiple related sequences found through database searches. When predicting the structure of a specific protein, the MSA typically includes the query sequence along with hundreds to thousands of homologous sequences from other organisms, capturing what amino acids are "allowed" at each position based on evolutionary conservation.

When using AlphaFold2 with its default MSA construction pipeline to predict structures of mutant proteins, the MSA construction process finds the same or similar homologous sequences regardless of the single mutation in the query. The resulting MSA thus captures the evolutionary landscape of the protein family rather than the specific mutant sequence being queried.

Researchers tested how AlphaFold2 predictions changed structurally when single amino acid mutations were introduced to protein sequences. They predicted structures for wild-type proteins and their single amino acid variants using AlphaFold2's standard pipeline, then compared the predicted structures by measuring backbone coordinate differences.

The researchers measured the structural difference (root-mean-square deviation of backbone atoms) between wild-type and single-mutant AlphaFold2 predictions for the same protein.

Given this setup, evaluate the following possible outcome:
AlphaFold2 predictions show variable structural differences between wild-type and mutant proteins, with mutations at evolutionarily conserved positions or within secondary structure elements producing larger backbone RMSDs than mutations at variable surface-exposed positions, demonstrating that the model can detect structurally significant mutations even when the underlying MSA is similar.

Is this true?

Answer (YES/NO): NO